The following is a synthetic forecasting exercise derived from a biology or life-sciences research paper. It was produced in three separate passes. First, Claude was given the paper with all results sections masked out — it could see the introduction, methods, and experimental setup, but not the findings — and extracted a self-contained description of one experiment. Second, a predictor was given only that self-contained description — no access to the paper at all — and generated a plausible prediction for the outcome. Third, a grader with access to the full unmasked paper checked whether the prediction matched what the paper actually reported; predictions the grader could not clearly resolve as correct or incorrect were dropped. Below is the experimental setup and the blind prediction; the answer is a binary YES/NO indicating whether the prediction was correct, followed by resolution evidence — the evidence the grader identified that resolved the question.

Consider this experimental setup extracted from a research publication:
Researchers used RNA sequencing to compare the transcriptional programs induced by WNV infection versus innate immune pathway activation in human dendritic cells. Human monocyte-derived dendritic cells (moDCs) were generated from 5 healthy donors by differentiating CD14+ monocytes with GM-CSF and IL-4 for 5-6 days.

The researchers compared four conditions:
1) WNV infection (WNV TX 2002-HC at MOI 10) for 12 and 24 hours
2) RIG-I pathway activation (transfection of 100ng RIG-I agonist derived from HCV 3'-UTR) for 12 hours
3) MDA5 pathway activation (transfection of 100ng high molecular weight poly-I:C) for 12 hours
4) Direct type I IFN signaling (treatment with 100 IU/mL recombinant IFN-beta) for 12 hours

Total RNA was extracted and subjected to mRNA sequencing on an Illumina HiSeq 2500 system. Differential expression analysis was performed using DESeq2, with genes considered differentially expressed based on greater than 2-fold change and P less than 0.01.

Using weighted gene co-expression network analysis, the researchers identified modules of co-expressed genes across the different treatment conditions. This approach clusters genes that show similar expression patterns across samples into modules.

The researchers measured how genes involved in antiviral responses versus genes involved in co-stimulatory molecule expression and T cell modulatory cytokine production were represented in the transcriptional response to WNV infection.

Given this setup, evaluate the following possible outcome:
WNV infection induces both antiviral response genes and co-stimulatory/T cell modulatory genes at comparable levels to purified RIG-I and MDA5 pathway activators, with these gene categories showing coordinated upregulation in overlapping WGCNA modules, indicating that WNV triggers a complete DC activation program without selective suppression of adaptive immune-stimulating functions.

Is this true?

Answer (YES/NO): NO